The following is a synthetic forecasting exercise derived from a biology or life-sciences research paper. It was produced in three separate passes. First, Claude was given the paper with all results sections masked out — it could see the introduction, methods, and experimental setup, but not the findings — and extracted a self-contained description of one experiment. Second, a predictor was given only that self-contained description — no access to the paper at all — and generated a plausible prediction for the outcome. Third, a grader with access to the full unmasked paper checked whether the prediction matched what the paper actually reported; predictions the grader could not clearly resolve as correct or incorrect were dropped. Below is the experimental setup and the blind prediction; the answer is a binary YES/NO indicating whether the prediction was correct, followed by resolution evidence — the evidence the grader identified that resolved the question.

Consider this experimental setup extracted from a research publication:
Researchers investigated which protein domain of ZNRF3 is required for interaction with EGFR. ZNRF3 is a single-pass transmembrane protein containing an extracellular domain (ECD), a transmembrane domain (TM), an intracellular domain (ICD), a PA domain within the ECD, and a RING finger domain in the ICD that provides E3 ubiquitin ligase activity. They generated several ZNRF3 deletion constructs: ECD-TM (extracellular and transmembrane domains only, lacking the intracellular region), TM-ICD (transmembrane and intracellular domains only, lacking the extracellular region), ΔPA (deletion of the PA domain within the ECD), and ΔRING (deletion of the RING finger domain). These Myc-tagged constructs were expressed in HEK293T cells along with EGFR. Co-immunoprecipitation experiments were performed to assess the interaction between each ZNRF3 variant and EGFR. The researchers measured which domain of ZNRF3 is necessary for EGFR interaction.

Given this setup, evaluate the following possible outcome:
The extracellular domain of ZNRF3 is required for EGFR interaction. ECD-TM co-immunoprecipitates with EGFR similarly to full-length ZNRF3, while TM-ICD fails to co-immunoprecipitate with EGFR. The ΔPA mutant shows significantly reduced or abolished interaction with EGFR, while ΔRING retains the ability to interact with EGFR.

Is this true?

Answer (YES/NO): NO